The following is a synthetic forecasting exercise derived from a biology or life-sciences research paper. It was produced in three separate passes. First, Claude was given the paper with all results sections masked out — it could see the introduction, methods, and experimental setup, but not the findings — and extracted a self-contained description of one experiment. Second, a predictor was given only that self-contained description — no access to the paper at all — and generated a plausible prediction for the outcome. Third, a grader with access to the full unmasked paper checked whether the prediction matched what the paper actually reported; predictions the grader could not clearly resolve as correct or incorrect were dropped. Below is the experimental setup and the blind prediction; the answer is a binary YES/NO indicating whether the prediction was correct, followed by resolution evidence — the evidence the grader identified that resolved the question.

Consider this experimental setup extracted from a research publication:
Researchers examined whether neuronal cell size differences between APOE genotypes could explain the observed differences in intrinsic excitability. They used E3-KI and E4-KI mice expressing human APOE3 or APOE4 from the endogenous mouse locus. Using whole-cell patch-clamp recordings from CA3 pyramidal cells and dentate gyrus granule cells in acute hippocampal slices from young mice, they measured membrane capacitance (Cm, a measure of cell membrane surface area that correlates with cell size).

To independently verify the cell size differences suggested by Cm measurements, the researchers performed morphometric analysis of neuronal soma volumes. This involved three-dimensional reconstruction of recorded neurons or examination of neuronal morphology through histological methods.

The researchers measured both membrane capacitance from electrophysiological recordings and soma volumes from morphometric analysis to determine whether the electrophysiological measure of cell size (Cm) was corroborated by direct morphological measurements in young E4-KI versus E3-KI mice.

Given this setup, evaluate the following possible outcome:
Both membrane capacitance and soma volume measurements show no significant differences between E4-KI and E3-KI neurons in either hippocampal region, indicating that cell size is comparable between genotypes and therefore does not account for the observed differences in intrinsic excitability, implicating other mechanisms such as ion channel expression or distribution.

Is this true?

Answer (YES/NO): NO